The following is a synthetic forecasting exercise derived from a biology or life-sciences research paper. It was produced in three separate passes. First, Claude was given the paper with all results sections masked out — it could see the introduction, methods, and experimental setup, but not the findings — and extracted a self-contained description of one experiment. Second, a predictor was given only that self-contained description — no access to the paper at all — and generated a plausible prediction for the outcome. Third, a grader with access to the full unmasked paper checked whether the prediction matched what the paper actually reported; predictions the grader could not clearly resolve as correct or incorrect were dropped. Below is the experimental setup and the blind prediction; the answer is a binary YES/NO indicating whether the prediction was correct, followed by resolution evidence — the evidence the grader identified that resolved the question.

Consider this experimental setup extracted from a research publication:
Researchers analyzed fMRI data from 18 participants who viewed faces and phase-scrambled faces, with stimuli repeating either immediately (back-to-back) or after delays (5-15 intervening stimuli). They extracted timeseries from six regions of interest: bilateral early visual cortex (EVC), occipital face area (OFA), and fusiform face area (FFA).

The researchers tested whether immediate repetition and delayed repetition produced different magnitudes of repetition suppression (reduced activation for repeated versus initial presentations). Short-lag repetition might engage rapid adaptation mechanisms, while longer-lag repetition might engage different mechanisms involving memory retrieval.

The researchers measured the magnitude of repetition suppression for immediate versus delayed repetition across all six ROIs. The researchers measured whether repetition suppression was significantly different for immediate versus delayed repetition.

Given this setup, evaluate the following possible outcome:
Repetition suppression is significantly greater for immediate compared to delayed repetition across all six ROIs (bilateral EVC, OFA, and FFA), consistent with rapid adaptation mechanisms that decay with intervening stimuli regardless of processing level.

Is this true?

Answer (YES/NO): YES